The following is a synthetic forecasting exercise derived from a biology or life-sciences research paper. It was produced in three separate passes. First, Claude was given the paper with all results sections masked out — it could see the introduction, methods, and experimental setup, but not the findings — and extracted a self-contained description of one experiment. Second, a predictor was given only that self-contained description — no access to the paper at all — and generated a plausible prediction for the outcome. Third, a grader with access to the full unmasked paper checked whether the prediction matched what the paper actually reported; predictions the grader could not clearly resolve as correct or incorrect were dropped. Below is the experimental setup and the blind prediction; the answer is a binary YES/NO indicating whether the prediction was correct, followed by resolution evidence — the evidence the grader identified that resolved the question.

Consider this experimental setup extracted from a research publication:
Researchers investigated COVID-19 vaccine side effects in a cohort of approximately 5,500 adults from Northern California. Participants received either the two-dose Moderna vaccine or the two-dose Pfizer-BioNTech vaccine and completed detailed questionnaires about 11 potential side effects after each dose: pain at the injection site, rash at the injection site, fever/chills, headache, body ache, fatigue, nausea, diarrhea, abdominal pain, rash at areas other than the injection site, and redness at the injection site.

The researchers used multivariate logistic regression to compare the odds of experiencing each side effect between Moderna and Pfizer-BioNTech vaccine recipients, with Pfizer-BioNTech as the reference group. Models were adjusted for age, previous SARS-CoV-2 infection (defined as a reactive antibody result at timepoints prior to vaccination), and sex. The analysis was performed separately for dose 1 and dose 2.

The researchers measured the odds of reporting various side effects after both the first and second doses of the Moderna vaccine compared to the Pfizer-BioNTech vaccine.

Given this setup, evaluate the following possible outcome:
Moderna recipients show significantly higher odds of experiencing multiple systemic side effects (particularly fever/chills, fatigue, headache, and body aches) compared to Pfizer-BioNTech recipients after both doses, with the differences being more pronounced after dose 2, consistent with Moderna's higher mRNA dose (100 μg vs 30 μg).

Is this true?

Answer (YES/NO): NO